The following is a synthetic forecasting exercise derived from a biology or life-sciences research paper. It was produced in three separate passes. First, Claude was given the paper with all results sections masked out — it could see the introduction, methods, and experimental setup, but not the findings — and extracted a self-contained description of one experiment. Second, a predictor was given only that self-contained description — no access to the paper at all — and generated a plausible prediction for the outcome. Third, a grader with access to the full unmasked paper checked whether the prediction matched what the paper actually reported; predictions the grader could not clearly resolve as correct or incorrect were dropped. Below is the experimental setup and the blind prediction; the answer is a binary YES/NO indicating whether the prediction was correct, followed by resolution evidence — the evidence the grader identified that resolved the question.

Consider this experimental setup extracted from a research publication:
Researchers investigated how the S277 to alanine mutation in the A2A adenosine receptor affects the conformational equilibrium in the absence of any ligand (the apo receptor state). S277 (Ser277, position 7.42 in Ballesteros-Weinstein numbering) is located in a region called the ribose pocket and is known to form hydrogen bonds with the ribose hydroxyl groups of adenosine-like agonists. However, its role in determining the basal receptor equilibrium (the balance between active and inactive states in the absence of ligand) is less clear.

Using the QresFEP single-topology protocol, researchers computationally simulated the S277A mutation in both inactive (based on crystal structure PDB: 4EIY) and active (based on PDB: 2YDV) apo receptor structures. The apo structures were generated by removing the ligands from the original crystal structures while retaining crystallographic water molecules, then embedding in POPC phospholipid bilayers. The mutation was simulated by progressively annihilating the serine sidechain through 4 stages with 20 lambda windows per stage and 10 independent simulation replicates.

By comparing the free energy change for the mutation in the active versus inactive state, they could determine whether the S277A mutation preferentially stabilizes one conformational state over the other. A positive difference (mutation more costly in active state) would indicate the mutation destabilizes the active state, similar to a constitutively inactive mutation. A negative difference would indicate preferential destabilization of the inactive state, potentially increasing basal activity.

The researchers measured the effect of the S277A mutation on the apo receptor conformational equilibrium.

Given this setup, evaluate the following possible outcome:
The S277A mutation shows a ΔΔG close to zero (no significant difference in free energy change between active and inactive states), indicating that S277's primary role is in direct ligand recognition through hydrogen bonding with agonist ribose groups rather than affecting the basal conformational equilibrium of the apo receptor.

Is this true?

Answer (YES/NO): YES